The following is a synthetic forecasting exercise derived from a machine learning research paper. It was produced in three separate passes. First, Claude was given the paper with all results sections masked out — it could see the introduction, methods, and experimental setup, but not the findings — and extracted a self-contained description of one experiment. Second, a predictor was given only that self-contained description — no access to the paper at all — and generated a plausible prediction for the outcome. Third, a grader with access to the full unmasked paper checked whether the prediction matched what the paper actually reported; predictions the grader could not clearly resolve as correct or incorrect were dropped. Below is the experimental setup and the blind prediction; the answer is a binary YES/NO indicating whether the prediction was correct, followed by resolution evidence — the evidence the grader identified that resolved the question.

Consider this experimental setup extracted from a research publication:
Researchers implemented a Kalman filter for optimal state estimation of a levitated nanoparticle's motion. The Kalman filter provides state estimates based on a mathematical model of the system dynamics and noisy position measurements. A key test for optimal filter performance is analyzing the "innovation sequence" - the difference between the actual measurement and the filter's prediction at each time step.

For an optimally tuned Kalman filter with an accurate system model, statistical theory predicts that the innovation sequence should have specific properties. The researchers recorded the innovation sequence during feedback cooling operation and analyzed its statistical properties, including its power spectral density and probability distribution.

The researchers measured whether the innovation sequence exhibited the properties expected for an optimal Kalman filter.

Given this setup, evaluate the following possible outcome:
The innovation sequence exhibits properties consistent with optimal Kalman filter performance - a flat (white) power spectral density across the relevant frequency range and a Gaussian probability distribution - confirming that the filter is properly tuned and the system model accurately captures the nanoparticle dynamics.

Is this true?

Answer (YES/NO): YES